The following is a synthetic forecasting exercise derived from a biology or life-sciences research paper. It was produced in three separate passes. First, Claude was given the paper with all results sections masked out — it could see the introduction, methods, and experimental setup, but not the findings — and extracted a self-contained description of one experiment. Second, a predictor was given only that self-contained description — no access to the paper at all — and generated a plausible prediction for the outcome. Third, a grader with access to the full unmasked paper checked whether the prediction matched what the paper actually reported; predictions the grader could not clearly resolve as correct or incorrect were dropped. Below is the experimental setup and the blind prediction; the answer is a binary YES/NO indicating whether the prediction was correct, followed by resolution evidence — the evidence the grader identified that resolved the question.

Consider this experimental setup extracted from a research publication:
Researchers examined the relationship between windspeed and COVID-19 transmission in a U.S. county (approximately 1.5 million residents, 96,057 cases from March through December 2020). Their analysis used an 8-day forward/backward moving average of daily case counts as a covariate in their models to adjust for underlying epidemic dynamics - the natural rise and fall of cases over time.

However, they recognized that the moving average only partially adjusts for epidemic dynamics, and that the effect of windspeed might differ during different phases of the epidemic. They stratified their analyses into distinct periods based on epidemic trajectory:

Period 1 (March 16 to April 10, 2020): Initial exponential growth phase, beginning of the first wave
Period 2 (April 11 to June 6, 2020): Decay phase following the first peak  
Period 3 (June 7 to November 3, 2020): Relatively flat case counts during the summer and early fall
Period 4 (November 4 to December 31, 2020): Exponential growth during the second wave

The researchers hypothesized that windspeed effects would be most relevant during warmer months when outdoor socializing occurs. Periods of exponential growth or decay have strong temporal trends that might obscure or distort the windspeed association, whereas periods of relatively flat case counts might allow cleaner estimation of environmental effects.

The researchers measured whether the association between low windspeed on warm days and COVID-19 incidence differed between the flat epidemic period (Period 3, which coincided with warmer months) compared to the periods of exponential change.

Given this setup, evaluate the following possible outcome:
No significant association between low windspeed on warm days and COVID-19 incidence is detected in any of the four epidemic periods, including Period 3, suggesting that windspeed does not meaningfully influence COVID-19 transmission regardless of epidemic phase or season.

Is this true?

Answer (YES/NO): NO